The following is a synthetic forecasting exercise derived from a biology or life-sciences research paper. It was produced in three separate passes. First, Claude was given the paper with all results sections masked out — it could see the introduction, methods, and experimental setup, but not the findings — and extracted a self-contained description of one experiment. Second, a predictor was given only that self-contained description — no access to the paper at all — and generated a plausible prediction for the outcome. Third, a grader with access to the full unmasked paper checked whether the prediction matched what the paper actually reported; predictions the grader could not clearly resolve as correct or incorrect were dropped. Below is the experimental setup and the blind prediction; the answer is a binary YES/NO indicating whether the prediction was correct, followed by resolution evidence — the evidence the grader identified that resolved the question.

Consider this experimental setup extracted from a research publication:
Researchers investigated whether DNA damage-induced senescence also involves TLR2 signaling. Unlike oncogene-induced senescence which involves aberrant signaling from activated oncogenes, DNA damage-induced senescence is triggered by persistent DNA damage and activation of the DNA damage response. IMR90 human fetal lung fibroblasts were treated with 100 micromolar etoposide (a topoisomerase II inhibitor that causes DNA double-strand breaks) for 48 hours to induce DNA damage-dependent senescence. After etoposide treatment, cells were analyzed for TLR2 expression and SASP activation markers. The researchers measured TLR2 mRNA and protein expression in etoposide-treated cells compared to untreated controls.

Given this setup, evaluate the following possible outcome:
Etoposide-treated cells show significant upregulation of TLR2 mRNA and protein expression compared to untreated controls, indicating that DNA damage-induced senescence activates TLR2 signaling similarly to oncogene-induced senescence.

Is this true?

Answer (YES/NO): YES